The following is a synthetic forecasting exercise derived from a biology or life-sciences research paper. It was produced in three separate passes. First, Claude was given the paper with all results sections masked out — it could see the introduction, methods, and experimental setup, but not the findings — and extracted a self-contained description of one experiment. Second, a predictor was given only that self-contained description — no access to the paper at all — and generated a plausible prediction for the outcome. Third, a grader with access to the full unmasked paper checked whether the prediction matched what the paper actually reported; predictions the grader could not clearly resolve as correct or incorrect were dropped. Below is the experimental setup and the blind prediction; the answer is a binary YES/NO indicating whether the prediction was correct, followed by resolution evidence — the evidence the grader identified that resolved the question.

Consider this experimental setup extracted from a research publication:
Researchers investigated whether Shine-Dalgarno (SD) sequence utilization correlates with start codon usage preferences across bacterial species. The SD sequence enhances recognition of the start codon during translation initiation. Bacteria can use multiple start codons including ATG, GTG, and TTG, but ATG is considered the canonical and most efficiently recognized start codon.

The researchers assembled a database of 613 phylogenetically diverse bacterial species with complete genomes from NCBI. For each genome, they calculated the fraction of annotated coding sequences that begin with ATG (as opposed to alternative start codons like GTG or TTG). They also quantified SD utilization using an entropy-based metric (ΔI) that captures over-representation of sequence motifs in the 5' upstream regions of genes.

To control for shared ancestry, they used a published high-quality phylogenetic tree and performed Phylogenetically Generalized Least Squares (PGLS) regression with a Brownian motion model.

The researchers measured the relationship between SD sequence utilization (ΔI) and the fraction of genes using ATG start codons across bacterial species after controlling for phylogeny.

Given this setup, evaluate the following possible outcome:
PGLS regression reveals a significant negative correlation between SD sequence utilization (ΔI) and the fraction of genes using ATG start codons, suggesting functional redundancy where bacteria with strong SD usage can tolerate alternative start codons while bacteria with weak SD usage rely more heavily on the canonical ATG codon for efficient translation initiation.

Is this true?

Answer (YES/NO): NO